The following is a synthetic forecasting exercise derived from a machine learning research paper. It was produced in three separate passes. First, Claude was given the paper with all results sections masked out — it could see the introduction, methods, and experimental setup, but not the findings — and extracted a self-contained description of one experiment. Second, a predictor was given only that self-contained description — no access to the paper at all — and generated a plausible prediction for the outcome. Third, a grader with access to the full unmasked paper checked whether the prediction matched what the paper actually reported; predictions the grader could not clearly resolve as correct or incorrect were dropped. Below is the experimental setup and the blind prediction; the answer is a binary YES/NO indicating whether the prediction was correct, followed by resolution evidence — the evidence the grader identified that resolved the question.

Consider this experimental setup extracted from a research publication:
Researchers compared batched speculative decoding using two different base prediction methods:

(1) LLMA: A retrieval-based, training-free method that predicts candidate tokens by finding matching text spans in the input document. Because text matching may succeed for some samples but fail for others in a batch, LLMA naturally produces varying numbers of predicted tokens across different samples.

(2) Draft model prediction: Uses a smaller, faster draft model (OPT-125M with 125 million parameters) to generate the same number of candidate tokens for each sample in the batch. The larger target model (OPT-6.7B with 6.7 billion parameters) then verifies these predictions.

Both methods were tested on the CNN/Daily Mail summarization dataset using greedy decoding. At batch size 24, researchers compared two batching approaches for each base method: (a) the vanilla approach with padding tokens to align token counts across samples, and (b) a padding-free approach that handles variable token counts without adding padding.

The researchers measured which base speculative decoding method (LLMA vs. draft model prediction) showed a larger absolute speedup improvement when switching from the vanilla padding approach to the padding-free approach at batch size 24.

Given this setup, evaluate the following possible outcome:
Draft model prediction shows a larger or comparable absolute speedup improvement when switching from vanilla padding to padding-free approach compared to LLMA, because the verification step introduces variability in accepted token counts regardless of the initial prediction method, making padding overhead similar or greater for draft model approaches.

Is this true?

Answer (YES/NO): NO